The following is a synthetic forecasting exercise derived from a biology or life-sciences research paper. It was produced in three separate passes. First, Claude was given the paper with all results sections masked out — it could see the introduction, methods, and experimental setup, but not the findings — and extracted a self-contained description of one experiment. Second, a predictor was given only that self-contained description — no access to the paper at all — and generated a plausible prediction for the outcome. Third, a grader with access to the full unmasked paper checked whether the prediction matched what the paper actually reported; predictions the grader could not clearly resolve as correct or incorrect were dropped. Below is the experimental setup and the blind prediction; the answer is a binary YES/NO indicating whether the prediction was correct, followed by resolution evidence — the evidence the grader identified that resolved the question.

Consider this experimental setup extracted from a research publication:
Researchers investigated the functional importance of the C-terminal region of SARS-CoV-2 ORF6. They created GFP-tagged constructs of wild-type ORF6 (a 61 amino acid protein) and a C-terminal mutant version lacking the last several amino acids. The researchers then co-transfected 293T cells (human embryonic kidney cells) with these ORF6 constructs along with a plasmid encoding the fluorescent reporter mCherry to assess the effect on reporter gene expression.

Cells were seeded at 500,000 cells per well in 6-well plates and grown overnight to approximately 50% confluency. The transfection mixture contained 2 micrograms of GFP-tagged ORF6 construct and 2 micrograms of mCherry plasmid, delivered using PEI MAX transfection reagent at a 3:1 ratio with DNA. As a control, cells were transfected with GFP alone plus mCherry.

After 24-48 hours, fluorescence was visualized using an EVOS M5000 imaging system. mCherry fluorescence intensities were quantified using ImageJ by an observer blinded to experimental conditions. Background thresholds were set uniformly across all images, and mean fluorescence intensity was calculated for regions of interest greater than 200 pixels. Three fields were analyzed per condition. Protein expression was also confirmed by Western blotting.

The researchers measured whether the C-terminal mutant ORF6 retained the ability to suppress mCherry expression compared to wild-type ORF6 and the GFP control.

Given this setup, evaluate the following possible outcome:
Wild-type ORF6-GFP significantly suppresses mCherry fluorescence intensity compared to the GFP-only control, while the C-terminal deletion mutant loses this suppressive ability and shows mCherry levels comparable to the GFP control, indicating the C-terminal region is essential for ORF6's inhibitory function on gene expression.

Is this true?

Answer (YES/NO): NO